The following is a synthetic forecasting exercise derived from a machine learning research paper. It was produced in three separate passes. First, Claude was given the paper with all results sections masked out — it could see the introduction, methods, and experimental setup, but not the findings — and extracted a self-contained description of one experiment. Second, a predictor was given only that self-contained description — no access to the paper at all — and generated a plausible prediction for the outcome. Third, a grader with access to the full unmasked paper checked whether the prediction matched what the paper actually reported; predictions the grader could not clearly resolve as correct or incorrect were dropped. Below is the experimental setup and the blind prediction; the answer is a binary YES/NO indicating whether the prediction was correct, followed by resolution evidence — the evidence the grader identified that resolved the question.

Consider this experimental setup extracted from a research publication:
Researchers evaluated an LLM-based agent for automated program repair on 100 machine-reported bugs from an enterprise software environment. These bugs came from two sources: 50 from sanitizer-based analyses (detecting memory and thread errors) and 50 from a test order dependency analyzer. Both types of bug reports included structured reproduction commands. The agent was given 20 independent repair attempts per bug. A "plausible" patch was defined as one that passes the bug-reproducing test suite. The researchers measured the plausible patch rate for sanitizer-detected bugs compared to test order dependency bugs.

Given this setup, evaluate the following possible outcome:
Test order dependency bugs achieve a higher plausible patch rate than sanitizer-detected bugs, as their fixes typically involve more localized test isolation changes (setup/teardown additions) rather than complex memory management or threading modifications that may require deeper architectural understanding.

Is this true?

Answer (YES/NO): NO